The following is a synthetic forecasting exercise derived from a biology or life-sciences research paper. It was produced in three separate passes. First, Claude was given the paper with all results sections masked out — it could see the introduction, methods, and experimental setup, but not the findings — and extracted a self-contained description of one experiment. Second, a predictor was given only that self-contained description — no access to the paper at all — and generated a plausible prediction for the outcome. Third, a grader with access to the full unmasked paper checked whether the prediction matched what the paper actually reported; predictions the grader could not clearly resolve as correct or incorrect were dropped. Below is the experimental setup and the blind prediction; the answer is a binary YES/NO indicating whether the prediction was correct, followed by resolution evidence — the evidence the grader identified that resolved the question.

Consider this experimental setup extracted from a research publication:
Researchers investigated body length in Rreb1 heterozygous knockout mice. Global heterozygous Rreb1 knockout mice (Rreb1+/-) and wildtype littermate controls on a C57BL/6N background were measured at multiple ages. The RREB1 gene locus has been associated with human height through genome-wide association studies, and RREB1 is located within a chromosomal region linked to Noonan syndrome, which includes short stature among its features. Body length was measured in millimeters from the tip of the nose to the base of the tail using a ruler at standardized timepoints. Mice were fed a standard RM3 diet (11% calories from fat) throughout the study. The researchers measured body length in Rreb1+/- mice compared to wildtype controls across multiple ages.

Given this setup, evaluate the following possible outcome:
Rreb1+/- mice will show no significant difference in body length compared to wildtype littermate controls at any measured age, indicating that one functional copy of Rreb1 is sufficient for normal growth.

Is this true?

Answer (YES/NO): YES